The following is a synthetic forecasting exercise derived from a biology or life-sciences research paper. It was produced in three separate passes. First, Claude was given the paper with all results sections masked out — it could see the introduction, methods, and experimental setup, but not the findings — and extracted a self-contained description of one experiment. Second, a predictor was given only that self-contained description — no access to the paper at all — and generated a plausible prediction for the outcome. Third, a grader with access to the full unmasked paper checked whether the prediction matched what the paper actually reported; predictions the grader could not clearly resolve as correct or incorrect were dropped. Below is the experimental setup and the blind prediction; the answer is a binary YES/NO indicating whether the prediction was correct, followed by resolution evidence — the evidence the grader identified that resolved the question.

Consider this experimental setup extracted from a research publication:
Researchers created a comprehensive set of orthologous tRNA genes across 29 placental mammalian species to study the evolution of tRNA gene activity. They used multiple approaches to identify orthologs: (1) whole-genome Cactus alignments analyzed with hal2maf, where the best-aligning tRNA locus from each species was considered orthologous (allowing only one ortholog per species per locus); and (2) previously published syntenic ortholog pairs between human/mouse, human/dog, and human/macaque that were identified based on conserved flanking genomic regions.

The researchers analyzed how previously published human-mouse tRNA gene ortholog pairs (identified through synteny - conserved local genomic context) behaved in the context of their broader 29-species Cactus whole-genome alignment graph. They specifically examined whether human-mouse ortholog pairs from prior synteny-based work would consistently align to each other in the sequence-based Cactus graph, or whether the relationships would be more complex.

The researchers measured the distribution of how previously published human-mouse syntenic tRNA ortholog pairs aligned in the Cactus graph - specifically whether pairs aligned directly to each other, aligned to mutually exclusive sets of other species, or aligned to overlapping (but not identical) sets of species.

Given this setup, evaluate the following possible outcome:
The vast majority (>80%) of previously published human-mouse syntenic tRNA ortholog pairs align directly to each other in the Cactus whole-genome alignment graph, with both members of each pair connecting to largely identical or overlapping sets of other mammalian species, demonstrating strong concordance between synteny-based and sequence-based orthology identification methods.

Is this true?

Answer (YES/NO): NO